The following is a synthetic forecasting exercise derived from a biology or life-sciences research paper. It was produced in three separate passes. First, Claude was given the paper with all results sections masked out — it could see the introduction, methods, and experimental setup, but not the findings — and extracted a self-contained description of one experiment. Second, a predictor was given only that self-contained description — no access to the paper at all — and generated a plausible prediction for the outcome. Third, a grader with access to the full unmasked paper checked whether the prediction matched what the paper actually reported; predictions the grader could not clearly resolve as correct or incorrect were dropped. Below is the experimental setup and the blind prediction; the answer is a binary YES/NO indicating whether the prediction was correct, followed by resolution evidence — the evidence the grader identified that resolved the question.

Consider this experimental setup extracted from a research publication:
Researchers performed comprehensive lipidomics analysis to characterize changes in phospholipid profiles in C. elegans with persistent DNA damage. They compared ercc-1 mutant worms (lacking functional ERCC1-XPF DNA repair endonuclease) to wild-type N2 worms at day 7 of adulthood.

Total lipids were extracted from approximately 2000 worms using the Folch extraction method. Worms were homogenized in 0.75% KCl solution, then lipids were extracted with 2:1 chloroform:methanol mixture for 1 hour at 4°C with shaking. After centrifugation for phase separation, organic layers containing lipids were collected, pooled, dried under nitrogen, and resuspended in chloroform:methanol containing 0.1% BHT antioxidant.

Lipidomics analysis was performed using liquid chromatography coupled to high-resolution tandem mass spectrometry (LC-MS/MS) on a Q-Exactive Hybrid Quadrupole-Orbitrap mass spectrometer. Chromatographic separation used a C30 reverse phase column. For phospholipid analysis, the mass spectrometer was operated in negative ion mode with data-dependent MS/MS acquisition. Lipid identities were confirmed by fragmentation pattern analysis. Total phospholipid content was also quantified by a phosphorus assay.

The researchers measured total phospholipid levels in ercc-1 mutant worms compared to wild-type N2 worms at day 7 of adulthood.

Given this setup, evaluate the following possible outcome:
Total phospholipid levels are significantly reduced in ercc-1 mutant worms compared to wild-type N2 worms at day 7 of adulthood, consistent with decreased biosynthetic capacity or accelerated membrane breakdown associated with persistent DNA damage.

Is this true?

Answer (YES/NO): NO